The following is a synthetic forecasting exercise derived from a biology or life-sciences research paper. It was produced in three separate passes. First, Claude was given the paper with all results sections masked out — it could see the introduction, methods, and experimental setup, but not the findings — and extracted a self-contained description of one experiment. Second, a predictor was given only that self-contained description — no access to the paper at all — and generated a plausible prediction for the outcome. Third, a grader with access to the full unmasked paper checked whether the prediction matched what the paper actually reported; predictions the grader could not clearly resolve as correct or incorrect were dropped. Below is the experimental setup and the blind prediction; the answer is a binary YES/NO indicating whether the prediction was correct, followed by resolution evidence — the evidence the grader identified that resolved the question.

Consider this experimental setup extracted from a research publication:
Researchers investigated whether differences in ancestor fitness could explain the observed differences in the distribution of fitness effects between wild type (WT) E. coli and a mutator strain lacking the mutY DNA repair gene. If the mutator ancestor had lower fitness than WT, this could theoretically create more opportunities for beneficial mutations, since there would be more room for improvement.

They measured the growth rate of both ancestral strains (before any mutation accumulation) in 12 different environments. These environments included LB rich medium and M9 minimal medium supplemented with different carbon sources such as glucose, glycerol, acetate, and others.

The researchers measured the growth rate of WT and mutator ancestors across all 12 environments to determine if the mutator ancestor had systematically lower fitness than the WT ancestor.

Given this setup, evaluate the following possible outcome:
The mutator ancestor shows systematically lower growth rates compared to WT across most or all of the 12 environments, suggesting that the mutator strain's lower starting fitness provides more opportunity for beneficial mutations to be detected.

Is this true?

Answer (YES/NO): NO